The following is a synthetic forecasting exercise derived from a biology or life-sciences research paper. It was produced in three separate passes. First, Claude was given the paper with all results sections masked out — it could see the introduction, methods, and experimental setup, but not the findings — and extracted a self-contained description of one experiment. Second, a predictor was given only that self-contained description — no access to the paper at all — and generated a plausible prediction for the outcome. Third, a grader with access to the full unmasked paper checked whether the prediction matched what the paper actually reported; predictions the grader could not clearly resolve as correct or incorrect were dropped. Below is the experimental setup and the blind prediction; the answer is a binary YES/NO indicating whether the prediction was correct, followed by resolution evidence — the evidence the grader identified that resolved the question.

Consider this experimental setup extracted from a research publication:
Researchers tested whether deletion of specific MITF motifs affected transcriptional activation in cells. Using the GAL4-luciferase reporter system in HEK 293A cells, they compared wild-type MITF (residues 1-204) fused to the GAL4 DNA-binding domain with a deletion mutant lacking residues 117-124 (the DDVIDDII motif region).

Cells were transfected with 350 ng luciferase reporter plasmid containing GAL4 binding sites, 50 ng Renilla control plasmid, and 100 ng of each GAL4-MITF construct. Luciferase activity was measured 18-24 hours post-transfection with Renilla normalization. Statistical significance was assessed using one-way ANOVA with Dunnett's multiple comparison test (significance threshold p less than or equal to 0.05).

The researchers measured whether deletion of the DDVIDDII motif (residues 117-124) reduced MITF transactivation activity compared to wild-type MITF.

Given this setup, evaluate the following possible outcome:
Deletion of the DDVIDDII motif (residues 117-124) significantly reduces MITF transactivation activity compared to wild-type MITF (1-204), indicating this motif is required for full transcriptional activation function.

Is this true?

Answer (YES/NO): YES